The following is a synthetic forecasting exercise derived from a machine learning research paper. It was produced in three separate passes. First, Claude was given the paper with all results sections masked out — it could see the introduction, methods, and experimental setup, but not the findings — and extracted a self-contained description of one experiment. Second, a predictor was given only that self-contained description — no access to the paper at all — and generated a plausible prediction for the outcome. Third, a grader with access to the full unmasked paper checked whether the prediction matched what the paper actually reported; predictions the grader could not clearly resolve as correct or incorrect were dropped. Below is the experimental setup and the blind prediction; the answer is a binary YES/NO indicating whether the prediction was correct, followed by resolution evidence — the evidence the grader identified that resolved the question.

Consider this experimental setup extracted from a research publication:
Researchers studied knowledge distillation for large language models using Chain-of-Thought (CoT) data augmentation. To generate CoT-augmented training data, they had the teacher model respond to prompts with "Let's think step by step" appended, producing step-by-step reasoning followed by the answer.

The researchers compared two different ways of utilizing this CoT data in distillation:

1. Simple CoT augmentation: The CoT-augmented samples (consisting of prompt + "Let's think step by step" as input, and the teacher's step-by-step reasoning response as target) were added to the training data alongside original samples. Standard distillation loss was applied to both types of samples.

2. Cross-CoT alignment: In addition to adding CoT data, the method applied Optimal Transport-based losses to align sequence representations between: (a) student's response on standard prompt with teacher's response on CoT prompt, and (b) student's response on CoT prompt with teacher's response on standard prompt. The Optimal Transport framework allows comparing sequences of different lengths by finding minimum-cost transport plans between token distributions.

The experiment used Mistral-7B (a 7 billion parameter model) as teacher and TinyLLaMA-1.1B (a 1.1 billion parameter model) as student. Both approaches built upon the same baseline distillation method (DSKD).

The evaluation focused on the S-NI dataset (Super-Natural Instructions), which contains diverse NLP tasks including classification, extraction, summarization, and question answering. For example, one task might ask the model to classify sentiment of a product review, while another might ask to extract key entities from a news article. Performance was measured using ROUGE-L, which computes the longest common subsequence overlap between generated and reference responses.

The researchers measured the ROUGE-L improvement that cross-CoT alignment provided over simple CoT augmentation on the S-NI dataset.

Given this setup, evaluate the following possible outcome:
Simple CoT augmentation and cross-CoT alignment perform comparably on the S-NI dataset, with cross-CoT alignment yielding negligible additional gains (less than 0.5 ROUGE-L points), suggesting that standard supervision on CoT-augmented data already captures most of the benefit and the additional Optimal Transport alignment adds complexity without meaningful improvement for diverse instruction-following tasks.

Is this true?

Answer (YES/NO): NO